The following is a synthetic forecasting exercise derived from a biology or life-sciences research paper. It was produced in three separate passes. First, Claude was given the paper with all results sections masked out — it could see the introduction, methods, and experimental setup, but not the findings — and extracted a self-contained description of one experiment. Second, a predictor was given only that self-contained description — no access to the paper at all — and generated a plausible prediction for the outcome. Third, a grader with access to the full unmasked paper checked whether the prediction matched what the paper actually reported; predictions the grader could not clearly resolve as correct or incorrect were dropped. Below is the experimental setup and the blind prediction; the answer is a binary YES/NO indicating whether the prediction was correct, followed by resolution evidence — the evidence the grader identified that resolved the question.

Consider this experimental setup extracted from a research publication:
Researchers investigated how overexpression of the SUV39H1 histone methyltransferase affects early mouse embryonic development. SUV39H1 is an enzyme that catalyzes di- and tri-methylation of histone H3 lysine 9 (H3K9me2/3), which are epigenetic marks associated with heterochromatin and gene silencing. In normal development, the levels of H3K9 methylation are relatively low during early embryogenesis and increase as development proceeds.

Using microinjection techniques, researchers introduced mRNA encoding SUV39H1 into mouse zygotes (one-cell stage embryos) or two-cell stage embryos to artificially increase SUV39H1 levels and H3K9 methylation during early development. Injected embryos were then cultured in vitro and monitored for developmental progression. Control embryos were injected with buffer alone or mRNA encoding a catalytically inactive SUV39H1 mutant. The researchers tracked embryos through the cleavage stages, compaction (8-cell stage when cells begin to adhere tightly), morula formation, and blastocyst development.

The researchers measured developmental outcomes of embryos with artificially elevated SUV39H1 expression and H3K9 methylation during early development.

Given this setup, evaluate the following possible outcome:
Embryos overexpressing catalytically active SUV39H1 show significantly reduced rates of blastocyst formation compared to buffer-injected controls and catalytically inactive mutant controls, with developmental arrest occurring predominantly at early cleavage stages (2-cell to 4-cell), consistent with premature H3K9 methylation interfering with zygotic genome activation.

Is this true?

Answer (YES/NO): NO